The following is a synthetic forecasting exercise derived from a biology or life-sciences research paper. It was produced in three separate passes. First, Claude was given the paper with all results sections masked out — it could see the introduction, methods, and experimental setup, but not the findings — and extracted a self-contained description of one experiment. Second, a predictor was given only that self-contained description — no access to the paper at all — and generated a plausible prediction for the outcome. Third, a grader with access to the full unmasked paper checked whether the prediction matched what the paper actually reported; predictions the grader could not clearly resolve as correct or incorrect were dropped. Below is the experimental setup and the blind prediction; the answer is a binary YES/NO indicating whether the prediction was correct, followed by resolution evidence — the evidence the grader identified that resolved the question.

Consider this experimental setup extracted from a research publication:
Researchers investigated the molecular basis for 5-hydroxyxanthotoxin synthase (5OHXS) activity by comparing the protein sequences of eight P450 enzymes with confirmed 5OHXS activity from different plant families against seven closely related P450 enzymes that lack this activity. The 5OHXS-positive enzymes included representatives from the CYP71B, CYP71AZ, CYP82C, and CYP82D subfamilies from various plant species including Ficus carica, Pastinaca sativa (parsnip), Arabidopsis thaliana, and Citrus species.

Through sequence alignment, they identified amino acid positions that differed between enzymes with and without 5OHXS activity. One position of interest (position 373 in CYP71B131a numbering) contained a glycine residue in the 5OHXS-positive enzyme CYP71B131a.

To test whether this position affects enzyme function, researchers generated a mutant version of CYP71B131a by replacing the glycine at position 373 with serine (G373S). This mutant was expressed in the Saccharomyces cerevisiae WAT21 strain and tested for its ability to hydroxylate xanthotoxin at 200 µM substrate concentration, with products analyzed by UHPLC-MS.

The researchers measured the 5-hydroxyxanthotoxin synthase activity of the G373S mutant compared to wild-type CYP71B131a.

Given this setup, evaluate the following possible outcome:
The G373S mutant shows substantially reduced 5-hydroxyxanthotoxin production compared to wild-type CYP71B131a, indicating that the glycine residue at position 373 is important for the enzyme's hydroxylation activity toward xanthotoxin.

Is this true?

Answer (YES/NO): YES